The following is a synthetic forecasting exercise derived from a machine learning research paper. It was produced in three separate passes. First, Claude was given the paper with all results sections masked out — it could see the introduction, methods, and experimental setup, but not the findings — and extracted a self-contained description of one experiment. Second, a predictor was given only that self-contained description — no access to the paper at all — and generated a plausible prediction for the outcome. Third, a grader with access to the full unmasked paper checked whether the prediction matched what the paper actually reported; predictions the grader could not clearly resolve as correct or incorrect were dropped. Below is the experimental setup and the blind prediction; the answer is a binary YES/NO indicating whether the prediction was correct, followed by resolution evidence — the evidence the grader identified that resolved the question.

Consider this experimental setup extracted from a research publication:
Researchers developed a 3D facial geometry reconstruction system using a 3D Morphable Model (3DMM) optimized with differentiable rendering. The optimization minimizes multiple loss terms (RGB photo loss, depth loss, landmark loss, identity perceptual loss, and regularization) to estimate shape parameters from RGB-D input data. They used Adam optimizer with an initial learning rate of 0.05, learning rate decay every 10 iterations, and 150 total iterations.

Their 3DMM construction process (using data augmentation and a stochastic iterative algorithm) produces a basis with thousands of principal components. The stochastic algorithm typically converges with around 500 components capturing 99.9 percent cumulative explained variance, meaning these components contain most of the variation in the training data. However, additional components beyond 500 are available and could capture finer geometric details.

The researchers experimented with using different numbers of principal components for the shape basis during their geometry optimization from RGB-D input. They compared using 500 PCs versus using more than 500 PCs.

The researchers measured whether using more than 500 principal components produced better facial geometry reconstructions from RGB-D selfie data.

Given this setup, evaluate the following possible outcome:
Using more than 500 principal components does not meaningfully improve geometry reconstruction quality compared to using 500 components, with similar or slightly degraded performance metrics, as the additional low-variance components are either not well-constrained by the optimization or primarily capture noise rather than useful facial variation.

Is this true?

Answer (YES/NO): YES